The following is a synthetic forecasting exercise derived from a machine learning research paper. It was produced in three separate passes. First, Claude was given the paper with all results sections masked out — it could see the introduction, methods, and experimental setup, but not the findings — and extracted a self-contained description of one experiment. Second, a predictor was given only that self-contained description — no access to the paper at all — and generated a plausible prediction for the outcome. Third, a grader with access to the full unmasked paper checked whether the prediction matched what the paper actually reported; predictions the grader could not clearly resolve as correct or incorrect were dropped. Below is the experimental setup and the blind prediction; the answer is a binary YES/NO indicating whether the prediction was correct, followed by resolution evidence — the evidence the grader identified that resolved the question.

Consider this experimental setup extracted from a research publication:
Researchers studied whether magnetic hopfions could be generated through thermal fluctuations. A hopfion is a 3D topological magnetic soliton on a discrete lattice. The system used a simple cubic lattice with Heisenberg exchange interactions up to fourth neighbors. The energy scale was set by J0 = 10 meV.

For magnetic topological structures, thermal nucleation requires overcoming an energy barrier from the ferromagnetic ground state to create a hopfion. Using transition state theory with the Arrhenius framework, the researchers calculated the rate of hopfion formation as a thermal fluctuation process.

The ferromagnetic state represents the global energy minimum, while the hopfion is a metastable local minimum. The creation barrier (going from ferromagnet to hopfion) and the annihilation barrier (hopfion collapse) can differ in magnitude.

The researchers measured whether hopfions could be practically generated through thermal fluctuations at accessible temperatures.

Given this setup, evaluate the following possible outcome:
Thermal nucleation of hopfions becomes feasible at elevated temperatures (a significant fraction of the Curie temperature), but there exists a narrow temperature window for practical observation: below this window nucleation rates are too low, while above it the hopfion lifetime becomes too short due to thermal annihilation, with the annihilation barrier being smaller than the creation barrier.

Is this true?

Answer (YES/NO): NO